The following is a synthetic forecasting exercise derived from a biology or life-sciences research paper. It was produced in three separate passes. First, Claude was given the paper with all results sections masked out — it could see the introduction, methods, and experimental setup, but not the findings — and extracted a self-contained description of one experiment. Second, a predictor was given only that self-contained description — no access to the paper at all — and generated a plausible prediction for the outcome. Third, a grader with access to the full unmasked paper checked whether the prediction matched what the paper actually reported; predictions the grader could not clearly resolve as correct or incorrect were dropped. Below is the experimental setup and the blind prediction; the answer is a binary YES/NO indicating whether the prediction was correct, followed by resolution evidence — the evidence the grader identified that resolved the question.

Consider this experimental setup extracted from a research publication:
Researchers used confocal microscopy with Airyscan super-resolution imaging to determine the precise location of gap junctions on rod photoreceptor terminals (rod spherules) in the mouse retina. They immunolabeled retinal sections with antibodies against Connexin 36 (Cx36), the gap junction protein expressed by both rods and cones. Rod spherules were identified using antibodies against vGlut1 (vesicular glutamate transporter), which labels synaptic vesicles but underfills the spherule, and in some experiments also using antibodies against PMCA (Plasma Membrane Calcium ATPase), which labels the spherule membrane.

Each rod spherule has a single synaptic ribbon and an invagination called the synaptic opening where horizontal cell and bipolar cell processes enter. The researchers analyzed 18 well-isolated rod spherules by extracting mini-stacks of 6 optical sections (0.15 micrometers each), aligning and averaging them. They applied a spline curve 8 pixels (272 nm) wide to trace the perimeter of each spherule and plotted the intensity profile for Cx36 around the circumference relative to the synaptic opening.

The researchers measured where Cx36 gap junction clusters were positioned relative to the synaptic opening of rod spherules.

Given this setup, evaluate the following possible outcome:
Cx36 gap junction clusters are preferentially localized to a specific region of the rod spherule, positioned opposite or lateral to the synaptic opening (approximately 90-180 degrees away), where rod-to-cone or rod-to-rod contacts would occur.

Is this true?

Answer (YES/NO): NO